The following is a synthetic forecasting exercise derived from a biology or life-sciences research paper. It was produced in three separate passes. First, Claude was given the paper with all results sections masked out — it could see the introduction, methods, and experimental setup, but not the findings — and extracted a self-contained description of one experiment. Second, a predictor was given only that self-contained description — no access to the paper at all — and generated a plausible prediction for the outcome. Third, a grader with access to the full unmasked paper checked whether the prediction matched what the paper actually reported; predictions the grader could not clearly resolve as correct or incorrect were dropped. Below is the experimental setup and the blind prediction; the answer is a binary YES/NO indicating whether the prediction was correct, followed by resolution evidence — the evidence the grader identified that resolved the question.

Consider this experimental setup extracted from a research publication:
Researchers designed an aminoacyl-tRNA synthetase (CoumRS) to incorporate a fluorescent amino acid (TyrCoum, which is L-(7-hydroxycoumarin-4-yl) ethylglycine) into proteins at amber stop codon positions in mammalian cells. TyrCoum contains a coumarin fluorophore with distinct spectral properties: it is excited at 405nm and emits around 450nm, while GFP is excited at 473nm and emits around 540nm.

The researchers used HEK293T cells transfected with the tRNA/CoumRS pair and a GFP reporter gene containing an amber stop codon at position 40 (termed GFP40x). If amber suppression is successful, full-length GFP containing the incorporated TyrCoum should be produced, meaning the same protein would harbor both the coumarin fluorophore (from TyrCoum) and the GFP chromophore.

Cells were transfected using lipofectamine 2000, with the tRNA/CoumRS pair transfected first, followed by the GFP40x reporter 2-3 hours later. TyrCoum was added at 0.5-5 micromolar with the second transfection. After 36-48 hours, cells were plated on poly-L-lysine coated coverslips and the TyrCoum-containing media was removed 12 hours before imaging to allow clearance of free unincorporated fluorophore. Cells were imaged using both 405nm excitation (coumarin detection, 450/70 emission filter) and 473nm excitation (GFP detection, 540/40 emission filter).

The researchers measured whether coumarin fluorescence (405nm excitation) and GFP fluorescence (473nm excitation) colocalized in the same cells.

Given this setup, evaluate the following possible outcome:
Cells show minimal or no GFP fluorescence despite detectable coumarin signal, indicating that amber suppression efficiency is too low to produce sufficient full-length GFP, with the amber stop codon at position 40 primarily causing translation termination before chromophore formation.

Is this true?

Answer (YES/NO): NO